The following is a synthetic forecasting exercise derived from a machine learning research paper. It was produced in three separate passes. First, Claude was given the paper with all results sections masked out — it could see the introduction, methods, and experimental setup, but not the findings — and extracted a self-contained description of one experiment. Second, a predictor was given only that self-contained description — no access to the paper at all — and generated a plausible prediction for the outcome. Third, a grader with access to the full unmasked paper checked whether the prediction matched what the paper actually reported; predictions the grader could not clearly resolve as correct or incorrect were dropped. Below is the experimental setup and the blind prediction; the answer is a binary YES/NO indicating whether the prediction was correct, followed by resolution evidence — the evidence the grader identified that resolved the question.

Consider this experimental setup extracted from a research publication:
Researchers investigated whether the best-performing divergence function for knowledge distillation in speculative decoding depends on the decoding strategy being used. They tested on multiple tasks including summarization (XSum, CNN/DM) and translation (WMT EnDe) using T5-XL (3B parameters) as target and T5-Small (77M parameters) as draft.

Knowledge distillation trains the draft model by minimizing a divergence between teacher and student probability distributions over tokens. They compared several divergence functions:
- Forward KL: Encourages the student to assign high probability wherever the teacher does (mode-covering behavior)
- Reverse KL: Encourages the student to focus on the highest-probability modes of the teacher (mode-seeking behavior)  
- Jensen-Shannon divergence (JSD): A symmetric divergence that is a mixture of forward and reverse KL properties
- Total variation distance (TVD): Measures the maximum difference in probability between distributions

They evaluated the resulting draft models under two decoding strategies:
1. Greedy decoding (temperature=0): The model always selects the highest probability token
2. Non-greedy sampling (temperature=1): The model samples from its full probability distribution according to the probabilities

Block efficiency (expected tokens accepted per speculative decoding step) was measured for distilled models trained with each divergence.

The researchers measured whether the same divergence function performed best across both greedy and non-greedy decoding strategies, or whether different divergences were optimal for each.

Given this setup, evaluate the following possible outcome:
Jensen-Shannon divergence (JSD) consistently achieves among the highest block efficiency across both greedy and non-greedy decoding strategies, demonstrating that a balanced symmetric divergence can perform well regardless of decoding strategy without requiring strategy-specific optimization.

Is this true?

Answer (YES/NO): NO